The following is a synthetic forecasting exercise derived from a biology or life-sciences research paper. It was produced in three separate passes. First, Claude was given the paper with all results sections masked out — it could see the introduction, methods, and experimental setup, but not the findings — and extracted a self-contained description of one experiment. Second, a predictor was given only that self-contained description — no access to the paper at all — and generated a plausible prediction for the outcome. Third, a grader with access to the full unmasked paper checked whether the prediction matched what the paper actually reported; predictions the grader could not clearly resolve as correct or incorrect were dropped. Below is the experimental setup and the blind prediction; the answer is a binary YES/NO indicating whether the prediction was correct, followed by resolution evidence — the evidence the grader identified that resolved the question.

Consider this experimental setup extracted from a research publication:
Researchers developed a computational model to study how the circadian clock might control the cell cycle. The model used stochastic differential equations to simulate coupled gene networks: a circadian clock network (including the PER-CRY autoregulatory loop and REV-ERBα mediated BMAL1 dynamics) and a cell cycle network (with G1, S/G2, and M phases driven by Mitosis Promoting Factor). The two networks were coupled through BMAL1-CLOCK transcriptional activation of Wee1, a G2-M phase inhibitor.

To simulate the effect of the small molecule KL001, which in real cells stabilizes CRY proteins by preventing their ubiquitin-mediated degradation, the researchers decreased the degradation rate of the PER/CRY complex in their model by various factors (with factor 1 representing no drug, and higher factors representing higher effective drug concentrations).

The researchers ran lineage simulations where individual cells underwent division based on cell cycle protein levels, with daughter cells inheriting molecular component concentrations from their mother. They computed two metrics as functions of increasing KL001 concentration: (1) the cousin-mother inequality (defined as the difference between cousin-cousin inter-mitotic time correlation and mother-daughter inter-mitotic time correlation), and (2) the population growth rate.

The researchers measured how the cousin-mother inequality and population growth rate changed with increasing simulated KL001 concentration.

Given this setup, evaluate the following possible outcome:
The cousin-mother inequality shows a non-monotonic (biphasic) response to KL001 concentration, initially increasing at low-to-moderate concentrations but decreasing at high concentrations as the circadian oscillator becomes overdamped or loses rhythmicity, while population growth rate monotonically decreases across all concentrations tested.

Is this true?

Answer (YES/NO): NO